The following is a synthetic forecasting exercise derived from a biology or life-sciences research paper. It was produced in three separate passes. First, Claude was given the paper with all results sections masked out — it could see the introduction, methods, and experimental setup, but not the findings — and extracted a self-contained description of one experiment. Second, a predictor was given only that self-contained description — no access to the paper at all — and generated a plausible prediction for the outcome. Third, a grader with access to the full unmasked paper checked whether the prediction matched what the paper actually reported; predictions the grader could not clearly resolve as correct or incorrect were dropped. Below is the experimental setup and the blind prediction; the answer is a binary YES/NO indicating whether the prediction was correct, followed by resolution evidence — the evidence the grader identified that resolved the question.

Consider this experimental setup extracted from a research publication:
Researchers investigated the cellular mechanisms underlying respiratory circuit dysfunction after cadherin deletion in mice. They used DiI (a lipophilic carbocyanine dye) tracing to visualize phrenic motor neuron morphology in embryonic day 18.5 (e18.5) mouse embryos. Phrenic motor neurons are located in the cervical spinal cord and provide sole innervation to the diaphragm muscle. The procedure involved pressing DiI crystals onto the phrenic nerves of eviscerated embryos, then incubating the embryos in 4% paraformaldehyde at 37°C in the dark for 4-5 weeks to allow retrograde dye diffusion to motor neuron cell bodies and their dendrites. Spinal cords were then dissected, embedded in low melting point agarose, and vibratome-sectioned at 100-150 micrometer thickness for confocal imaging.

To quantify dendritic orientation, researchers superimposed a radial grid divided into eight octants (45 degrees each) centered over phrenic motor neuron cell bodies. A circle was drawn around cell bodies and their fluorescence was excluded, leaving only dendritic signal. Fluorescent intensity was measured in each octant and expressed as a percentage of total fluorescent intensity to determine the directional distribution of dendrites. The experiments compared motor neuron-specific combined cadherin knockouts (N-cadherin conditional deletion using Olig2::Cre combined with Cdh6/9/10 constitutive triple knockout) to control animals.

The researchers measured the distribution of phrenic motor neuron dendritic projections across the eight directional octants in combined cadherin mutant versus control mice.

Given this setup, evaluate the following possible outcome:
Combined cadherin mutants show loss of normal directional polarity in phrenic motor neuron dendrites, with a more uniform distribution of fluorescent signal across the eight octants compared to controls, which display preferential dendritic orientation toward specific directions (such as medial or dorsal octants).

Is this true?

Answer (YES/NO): NO